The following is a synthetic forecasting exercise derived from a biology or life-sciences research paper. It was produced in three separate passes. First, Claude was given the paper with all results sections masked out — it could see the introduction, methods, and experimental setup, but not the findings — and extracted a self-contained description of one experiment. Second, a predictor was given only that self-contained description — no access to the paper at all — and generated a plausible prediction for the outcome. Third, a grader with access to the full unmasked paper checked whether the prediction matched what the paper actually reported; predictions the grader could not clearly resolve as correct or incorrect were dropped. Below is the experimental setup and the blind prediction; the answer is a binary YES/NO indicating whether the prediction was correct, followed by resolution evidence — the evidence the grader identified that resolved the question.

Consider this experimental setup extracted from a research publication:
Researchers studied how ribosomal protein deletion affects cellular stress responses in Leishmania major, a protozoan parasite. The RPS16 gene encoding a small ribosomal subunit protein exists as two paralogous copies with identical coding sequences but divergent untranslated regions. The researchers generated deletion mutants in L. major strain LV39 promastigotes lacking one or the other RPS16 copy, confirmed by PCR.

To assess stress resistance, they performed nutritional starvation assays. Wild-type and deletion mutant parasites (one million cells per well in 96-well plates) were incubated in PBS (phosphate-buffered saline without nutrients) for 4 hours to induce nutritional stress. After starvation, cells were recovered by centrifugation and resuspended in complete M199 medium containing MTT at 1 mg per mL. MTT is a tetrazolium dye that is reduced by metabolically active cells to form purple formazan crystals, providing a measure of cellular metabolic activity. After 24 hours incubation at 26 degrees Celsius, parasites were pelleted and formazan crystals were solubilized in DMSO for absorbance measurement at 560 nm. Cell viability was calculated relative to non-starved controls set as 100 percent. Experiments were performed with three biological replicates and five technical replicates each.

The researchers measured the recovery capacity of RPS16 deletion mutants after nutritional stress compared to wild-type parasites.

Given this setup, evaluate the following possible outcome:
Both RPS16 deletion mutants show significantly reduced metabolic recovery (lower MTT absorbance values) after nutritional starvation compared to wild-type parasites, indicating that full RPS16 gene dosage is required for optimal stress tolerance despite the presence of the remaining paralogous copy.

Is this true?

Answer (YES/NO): NO